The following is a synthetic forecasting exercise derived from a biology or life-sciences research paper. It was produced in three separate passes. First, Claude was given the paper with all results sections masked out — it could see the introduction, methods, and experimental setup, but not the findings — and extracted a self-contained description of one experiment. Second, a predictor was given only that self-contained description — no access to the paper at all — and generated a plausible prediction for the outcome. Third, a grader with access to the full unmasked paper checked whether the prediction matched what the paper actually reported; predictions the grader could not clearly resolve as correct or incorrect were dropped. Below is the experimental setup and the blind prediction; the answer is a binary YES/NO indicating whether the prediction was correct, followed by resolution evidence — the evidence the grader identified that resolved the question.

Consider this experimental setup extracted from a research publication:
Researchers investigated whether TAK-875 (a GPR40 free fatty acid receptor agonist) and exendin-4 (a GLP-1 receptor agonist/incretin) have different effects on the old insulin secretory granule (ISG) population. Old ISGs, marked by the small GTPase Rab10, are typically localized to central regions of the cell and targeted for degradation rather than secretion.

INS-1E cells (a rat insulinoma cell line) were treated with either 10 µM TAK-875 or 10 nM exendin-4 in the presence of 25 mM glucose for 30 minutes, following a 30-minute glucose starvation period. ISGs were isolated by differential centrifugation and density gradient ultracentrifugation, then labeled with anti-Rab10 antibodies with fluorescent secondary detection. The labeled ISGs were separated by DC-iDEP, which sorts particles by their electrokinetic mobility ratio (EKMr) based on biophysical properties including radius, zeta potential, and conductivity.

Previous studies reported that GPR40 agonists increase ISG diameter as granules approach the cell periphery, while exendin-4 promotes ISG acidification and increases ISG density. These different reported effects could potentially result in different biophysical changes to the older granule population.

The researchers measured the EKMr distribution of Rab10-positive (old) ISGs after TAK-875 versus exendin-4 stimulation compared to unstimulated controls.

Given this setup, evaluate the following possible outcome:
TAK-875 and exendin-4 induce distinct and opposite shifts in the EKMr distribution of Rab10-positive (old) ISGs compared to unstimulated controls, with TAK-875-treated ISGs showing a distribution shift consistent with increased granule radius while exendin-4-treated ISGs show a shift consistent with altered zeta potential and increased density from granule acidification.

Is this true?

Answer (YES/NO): NO